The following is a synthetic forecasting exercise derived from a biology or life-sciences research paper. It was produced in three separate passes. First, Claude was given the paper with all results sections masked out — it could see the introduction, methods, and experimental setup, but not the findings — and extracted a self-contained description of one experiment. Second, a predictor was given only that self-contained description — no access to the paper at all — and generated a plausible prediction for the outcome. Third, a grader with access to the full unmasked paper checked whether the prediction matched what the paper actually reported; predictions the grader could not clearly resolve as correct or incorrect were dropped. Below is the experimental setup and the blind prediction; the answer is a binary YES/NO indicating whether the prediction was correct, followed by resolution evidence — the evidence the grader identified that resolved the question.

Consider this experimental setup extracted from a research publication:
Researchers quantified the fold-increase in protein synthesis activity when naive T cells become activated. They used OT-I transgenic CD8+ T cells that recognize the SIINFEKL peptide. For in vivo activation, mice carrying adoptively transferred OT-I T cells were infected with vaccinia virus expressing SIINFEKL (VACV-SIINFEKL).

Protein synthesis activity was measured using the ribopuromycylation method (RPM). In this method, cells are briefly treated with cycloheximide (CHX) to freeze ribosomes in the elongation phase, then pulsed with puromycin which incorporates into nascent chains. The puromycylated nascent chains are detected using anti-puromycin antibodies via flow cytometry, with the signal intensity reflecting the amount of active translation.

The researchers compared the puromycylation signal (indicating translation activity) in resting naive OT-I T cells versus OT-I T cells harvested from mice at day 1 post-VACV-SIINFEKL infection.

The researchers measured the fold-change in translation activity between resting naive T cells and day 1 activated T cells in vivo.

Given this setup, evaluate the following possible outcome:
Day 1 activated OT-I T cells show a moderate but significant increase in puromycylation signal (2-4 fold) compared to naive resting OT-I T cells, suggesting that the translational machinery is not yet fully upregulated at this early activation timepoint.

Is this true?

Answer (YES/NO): NO